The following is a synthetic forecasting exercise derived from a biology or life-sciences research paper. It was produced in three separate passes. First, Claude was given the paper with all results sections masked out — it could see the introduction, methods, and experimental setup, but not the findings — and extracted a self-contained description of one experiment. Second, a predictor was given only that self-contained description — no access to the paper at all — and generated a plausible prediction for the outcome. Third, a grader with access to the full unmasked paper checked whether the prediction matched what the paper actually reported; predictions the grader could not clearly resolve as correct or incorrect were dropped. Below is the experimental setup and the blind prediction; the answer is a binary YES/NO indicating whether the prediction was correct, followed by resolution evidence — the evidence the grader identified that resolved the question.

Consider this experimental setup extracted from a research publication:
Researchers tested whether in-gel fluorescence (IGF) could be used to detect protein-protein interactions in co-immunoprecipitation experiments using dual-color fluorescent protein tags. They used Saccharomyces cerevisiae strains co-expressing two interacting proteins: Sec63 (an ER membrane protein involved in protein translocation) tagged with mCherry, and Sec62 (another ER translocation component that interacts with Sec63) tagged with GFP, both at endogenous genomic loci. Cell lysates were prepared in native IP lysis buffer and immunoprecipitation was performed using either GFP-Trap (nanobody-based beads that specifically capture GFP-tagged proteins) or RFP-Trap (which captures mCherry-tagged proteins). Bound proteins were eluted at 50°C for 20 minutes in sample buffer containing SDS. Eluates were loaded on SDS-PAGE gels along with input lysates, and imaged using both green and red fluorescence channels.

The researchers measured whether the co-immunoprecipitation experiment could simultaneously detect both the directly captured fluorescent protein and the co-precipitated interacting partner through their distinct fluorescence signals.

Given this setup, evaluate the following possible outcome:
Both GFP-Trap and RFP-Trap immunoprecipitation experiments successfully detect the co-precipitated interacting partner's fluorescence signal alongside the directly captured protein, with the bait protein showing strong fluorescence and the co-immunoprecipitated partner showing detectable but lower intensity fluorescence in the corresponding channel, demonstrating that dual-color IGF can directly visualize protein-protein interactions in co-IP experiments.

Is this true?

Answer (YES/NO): YES